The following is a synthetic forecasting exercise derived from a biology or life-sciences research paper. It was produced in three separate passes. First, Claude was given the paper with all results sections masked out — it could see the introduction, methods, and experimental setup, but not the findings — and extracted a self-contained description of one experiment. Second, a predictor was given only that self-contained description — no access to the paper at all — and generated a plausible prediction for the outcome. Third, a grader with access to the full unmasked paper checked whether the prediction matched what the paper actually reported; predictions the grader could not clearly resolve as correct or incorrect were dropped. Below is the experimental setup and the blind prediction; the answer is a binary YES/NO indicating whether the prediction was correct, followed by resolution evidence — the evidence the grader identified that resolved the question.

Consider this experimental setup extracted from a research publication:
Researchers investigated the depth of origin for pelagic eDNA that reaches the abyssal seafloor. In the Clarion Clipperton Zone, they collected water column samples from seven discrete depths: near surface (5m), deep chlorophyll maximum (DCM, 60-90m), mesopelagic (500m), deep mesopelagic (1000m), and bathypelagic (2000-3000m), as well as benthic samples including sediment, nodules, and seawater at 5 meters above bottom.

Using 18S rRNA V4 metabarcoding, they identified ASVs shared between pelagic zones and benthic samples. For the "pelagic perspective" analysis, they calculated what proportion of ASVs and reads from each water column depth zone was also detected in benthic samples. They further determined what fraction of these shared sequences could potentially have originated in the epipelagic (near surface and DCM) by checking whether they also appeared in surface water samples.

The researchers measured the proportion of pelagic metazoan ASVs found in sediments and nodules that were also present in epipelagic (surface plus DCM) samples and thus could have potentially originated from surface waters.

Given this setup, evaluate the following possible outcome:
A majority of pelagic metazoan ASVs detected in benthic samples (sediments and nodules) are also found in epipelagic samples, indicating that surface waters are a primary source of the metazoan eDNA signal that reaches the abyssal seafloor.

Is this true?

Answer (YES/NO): YES